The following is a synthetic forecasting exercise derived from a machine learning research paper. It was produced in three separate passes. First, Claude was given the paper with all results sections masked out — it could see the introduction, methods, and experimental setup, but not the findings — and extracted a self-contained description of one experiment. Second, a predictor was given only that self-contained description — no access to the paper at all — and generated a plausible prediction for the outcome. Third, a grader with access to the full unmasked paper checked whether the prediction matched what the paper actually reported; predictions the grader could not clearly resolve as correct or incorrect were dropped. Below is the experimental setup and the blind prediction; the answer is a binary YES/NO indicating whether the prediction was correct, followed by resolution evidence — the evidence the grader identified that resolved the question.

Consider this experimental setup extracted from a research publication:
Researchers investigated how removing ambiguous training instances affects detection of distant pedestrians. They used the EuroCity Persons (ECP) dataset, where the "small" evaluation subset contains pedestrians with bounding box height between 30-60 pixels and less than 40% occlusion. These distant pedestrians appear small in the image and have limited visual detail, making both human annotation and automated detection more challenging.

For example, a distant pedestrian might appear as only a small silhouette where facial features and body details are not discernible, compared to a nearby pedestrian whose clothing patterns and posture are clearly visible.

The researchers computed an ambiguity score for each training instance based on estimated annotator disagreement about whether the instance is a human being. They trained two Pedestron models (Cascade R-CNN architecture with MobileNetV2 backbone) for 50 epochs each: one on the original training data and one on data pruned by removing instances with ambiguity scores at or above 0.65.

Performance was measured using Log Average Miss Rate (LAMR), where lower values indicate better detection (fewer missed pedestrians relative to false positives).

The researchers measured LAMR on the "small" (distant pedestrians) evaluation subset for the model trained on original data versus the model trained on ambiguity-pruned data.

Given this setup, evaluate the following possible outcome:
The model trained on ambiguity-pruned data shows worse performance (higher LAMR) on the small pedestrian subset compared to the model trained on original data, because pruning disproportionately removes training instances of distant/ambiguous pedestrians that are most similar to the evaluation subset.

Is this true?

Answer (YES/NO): NO